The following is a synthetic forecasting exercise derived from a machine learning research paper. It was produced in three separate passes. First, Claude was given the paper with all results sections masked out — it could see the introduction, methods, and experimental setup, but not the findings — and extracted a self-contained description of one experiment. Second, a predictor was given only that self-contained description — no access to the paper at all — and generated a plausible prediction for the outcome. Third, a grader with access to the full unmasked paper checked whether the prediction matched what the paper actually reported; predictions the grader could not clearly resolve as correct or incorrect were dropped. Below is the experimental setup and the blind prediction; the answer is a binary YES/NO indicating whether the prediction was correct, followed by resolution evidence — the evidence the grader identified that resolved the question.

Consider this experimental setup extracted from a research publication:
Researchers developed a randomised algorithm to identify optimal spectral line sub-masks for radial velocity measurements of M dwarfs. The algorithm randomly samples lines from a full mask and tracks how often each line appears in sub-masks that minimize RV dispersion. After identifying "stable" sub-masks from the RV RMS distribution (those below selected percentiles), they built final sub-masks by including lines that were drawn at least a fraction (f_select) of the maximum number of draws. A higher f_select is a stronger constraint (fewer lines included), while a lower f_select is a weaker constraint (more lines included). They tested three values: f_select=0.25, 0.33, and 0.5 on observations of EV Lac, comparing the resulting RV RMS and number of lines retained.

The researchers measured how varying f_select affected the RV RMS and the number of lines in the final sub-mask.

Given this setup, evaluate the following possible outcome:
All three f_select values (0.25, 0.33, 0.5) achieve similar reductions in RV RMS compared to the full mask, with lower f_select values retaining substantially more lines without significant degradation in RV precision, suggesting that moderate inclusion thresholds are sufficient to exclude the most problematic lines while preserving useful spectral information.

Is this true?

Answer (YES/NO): NO